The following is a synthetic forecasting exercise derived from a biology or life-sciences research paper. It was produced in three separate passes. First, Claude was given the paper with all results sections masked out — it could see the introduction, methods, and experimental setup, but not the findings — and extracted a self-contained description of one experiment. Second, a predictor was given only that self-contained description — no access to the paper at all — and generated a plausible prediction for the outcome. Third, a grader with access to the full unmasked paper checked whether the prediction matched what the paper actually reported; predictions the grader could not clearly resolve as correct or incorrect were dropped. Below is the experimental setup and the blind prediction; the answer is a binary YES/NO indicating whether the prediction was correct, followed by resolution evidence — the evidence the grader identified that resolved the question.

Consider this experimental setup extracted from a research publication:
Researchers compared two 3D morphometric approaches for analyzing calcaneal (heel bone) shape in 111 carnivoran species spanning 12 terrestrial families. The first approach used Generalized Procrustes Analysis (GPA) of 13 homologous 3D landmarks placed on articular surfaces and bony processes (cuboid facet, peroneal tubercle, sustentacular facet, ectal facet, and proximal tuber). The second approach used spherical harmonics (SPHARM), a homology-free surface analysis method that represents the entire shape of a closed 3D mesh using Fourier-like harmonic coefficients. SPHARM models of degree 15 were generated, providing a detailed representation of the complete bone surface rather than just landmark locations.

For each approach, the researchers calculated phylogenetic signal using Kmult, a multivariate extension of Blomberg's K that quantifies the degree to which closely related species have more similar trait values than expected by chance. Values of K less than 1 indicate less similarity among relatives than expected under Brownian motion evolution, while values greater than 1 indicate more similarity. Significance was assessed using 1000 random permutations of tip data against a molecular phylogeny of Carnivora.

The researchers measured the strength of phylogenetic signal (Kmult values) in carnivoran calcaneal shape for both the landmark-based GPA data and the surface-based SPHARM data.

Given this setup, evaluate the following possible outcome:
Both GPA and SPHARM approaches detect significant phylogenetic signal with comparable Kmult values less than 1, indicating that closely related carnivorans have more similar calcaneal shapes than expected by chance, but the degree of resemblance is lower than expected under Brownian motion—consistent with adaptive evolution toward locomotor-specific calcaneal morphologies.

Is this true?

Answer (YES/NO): NO